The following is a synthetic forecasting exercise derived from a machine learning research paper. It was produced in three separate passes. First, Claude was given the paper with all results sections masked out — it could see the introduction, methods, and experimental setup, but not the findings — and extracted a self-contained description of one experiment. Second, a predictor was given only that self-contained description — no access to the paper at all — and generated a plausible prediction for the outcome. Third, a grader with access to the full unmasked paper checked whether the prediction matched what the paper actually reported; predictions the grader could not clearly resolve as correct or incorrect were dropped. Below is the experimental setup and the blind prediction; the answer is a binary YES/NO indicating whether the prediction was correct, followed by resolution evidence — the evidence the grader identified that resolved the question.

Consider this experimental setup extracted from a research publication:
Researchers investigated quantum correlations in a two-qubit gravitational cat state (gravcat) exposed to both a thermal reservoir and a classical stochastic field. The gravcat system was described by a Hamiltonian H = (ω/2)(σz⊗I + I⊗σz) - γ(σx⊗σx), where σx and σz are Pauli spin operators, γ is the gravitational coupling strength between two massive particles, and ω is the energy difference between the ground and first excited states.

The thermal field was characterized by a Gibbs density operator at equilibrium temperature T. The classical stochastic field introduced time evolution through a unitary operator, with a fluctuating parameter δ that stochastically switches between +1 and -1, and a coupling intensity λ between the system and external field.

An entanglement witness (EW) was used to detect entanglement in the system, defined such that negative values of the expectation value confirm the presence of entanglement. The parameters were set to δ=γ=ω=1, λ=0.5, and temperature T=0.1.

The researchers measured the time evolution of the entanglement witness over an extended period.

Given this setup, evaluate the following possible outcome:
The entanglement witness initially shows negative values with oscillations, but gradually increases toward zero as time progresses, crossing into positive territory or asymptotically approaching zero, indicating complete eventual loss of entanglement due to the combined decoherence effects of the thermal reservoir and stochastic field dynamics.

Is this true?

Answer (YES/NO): NO